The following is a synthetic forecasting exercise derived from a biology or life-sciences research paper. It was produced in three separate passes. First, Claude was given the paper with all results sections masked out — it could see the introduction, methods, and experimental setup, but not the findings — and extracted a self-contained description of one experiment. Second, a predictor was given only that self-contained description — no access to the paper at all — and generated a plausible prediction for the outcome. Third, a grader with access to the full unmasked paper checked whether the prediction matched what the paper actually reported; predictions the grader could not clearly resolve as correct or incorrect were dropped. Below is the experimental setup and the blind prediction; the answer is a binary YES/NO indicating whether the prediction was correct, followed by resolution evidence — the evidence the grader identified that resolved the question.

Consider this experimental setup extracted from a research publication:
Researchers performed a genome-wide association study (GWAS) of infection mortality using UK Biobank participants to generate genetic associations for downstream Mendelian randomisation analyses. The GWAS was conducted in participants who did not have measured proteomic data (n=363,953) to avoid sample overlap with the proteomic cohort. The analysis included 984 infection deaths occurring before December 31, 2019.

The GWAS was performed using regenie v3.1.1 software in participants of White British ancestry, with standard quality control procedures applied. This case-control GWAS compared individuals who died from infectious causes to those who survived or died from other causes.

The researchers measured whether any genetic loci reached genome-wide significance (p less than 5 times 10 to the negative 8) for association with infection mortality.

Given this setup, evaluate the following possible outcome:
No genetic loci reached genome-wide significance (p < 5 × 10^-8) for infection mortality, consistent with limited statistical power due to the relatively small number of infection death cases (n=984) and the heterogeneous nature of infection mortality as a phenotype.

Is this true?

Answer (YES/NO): YES